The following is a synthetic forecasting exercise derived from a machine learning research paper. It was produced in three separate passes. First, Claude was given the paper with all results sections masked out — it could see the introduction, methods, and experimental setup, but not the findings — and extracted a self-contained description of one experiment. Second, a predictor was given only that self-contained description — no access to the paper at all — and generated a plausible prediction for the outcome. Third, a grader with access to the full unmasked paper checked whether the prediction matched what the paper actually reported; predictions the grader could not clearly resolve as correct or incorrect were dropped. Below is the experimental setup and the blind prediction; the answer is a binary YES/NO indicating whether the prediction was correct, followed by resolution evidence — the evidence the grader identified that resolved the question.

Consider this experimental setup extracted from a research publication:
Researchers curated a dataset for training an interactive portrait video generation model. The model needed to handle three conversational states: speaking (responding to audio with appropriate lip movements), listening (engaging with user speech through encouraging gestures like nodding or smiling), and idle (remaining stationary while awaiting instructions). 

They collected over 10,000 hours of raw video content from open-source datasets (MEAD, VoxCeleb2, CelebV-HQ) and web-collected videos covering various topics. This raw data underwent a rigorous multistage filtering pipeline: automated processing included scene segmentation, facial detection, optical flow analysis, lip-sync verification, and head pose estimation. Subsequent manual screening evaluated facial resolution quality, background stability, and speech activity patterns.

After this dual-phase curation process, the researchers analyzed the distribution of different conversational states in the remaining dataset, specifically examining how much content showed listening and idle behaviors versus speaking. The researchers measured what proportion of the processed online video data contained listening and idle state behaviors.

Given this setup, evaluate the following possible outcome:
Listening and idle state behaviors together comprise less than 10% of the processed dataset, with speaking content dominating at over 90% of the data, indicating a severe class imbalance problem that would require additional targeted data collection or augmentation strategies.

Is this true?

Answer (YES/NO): NO